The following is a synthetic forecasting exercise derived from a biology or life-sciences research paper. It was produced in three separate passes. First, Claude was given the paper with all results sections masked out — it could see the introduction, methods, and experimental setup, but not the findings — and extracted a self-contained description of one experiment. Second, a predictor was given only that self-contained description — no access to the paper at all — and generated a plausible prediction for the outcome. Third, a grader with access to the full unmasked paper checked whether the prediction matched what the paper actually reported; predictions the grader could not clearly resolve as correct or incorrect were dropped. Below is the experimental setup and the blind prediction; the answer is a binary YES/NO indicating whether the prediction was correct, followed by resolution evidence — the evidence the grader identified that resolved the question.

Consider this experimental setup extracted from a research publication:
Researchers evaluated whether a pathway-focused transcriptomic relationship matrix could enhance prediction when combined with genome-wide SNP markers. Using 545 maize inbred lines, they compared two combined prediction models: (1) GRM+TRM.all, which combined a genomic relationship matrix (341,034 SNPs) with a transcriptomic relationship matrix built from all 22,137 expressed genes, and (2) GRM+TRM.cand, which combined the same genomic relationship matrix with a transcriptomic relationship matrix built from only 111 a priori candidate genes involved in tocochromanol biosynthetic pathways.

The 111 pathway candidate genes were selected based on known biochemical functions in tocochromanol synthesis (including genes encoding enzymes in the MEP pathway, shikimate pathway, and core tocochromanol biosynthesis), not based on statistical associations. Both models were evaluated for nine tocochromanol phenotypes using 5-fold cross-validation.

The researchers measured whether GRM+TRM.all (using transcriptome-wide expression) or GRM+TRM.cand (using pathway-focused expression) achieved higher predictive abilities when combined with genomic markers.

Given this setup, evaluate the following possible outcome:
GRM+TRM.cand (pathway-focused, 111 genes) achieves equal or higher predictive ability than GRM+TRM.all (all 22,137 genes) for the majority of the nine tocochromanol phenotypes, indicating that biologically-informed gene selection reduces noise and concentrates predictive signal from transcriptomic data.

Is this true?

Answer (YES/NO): YES